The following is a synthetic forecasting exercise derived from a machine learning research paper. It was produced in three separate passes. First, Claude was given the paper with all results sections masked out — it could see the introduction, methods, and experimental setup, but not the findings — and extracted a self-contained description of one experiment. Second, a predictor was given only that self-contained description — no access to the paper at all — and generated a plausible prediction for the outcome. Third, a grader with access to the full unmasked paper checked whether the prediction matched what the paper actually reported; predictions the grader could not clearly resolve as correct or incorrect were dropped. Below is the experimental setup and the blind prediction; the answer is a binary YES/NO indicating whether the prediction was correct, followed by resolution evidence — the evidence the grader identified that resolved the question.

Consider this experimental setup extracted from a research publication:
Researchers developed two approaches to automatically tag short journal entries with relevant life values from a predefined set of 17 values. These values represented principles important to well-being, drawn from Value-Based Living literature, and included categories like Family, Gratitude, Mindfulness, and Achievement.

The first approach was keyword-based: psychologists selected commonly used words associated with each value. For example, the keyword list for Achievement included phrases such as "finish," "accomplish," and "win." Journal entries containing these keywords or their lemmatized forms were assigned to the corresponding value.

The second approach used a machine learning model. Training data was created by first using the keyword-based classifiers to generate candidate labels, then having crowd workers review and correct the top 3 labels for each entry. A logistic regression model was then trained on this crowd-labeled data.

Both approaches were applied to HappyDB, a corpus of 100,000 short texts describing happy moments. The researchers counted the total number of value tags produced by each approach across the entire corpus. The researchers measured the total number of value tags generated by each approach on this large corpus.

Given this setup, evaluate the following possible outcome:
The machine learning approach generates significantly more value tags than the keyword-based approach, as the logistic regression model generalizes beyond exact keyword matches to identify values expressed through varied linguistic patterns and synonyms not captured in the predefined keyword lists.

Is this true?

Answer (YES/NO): NO